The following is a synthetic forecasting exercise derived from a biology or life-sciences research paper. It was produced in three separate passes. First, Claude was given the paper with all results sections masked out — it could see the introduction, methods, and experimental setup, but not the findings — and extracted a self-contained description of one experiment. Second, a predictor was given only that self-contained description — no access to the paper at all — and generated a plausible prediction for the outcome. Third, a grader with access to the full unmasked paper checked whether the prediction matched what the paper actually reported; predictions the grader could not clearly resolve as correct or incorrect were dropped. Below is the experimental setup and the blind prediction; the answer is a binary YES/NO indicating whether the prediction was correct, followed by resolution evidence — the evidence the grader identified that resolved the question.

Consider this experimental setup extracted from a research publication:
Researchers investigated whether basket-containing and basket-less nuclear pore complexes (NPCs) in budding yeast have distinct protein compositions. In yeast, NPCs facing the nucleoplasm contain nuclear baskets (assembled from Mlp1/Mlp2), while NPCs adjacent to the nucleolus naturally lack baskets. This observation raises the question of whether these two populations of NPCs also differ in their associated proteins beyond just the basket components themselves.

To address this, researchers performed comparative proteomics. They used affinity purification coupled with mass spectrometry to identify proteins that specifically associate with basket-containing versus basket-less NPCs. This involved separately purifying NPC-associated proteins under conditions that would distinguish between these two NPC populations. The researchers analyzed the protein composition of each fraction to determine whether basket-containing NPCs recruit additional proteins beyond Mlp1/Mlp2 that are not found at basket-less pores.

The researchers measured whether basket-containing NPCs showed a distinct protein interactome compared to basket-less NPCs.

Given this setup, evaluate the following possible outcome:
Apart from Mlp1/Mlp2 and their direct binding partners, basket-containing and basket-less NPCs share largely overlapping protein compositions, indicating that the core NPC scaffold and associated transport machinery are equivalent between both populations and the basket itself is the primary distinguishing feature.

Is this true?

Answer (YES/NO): NO